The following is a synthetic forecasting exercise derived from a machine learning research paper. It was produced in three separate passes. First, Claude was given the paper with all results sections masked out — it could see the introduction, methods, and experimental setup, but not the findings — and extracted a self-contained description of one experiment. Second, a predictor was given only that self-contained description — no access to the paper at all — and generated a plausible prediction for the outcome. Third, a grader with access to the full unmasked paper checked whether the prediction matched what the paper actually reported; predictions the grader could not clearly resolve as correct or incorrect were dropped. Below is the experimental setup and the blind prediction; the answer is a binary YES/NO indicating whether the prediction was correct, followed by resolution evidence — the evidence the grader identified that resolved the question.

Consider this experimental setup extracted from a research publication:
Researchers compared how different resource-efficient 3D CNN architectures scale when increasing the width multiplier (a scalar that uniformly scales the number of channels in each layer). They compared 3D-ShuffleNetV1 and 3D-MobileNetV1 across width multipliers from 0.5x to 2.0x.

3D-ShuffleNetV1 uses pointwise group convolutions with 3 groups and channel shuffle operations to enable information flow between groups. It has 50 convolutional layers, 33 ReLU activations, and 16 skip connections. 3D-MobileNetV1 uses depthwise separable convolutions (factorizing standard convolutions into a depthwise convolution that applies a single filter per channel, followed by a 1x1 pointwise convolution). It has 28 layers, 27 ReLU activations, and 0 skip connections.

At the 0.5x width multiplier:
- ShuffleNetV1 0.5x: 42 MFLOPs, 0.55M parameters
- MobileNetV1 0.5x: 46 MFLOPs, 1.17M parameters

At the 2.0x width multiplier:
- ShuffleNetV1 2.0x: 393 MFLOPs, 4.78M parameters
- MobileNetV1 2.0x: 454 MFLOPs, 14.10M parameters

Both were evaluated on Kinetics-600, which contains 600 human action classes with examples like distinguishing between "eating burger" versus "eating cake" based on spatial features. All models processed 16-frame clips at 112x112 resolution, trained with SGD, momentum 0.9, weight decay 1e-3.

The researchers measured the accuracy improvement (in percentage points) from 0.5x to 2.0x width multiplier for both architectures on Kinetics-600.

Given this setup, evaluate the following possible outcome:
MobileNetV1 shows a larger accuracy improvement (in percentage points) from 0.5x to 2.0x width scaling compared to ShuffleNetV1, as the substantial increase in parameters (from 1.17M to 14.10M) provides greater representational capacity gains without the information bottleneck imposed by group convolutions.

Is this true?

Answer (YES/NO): NO